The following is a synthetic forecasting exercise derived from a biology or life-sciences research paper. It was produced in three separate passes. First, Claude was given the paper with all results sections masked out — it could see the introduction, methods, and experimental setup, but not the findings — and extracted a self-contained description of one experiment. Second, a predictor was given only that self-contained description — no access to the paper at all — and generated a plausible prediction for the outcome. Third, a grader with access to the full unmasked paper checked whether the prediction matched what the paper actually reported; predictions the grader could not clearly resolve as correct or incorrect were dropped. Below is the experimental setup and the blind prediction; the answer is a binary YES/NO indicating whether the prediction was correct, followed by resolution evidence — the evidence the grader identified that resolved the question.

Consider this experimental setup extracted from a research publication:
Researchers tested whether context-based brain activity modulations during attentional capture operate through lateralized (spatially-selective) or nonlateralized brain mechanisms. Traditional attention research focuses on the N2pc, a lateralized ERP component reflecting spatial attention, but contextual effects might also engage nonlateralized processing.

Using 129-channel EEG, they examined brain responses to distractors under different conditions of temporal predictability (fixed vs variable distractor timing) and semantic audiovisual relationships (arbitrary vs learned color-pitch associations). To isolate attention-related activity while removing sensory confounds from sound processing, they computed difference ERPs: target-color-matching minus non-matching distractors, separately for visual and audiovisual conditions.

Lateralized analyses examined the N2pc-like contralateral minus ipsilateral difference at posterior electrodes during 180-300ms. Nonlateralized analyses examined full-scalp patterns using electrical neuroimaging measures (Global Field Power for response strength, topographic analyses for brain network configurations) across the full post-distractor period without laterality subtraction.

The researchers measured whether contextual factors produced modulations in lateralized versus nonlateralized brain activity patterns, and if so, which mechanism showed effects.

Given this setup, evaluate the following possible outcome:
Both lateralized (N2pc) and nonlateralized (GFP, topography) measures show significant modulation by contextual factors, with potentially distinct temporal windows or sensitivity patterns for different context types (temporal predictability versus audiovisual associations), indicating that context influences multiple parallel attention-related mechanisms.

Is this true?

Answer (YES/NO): NO